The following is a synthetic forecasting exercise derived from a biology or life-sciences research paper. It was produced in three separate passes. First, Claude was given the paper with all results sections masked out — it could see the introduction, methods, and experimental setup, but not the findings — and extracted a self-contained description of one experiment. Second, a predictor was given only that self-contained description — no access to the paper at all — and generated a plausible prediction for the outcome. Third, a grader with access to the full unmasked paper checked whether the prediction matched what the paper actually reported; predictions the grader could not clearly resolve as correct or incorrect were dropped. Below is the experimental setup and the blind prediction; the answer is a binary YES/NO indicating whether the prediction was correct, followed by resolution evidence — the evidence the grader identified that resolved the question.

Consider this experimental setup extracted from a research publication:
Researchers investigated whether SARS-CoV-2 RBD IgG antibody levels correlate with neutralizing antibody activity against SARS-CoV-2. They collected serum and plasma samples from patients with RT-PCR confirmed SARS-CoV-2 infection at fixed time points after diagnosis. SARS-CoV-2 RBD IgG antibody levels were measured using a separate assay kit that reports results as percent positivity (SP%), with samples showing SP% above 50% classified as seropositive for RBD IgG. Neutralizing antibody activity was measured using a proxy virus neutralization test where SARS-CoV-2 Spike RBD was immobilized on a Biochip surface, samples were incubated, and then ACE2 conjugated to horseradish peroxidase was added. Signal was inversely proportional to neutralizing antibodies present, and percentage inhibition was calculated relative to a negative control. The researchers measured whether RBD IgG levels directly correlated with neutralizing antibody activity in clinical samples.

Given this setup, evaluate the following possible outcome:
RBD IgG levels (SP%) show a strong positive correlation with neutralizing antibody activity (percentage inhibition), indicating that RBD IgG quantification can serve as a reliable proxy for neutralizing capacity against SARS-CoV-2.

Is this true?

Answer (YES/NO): NO